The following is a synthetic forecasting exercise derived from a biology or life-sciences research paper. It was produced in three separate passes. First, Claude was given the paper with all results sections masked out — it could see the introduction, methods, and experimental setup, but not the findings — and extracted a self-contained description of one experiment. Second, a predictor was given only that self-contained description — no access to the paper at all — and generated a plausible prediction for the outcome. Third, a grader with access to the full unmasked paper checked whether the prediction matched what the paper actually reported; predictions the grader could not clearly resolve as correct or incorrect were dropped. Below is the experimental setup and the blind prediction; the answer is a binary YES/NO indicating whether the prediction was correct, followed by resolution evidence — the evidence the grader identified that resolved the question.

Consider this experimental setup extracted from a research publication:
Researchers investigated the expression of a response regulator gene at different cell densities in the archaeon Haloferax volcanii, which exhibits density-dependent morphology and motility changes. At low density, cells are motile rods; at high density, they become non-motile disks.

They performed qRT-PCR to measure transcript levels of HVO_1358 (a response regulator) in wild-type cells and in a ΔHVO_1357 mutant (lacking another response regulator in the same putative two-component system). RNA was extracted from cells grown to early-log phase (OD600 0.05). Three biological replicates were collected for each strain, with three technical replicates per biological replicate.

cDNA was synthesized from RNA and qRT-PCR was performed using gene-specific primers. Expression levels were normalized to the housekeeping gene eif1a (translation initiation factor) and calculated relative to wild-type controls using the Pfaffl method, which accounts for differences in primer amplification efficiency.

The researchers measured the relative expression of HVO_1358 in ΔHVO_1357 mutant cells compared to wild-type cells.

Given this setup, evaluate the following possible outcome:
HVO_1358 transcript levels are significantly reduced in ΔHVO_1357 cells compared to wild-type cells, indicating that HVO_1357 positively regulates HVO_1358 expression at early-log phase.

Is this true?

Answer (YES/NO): YES